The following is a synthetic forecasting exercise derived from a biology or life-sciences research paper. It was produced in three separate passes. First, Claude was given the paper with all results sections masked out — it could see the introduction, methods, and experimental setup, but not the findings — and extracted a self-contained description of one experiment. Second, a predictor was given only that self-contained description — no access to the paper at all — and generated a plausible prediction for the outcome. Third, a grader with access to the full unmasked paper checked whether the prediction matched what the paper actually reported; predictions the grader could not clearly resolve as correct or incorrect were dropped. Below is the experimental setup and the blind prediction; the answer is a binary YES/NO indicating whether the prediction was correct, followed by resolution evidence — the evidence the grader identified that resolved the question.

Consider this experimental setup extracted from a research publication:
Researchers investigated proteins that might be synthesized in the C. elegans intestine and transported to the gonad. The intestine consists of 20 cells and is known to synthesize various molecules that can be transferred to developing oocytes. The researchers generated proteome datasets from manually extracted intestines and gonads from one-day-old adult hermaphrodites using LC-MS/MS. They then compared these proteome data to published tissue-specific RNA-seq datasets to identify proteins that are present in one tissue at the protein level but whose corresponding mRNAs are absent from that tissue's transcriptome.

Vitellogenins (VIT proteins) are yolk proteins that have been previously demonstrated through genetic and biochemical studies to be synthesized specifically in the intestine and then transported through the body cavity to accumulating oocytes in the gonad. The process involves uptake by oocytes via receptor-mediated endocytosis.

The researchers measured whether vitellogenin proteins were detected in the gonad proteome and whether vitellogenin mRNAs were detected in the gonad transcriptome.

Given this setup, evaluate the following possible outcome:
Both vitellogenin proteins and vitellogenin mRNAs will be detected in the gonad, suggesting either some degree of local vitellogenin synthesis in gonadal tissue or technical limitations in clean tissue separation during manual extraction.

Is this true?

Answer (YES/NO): NO